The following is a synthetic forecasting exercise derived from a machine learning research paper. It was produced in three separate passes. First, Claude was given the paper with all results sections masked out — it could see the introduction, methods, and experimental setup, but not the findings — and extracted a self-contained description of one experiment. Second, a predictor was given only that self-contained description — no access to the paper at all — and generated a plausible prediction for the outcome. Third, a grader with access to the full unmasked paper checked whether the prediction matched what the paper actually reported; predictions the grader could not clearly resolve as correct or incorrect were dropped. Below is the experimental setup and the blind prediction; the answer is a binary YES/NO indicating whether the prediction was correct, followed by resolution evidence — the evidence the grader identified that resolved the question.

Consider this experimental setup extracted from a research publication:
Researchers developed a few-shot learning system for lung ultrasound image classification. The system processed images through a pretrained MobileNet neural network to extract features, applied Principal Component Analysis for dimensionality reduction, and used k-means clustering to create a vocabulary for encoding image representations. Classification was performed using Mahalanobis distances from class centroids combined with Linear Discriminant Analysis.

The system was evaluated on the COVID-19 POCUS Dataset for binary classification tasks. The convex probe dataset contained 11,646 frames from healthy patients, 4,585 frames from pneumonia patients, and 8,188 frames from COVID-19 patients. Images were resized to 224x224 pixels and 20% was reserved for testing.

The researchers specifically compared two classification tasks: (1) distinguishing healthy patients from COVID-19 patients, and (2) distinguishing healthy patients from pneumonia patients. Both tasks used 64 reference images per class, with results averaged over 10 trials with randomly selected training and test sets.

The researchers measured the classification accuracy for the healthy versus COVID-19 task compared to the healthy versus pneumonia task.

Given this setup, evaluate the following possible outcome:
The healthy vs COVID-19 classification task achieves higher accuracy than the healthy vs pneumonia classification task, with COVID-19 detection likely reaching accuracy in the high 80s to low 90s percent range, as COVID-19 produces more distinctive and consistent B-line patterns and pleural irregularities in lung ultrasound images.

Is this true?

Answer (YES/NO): NO